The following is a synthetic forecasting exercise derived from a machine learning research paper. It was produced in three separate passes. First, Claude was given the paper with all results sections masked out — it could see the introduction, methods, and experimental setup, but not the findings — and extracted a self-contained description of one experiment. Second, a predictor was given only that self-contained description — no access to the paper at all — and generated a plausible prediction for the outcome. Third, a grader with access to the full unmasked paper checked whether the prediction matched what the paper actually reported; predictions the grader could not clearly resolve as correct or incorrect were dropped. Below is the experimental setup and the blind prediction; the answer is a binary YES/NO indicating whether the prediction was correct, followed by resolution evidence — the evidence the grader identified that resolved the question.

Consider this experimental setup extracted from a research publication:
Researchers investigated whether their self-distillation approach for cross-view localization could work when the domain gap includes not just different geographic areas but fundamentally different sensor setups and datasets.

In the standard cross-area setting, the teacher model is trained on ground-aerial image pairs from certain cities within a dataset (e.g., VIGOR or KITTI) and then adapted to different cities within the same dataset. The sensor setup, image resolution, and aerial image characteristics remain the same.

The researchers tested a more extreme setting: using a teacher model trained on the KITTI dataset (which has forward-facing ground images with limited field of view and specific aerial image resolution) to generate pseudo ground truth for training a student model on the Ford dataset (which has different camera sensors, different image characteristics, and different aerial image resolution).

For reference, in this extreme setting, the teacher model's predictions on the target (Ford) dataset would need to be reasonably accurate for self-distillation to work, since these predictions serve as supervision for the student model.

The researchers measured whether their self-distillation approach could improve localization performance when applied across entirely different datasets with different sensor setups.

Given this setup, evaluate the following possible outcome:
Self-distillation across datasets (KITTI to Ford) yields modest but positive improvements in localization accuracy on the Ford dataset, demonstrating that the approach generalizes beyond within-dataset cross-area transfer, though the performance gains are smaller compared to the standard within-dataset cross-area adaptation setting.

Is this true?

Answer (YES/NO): NO